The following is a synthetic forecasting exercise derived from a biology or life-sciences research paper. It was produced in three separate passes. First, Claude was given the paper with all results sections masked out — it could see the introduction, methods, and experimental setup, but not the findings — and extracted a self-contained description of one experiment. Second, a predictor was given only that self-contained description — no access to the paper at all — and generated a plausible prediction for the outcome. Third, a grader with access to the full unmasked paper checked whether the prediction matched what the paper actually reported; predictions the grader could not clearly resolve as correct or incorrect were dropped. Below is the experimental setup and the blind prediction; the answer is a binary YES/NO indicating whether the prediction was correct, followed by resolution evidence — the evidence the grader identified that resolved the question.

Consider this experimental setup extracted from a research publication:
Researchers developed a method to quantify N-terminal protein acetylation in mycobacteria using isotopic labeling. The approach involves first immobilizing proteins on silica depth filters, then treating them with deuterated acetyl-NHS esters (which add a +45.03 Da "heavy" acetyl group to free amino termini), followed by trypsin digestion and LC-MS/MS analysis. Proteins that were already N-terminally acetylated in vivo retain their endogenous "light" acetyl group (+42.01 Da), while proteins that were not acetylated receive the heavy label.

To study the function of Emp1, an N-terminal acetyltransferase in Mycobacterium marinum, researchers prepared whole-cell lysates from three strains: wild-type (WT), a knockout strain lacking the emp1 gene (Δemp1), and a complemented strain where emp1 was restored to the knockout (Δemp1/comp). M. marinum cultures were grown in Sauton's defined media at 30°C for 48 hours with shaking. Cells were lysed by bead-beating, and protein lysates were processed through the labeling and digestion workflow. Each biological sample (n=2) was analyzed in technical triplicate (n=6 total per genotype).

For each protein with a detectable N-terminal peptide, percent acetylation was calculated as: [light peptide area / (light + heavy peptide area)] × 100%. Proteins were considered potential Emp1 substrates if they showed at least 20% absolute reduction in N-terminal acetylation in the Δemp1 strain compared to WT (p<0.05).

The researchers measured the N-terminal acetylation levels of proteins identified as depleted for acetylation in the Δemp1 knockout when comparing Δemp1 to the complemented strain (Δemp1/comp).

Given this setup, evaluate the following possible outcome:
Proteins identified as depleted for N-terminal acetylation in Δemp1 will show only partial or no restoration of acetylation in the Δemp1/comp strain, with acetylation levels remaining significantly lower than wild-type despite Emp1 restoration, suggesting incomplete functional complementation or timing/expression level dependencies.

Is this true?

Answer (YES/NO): NO